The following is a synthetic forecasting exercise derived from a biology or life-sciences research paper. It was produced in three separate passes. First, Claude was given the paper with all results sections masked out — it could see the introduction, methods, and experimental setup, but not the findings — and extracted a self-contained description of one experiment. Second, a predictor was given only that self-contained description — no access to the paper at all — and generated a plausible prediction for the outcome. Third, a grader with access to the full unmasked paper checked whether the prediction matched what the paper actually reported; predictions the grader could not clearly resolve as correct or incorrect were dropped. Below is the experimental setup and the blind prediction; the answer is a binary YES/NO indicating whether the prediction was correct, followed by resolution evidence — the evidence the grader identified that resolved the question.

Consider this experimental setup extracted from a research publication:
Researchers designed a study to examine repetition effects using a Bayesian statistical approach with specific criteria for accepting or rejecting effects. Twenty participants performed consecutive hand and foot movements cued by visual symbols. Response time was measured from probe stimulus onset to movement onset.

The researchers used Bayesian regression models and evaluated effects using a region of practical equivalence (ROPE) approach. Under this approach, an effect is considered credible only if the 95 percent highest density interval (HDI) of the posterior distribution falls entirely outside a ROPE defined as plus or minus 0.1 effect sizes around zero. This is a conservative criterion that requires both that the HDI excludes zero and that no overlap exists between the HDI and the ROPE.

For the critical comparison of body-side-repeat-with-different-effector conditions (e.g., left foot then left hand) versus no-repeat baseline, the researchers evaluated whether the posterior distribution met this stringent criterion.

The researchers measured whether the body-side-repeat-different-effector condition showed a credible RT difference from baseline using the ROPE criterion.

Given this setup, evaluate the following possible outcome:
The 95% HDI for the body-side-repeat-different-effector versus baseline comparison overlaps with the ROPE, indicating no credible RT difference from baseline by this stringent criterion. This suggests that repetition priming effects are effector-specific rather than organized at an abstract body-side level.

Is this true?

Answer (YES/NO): YES